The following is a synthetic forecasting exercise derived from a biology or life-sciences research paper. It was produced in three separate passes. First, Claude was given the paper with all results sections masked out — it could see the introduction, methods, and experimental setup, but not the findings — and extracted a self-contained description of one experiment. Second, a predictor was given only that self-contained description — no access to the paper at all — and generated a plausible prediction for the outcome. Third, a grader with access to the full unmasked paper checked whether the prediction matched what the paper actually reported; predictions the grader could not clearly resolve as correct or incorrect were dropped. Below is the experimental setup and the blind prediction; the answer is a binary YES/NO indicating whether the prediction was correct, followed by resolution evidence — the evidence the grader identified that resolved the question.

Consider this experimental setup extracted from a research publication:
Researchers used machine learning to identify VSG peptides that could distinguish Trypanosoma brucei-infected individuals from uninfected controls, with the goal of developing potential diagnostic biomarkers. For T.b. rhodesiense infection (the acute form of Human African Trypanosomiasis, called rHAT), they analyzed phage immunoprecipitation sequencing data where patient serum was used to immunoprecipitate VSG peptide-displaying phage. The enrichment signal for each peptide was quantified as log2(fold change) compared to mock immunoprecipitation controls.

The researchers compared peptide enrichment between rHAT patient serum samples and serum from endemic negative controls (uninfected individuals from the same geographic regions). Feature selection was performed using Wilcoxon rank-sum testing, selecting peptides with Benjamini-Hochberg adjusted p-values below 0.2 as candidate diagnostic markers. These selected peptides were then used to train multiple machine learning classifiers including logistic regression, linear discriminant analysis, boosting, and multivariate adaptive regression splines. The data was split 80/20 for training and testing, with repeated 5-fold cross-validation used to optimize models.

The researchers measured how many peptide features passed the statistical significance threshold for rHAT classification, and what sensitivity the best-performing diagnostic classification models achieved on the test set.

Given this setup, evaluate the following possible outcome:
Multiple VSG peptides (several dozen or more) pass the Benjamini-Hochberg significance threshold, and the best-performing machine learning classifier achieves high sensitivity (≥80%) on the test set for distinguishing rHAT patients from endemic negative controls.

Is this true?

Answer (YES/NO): NO